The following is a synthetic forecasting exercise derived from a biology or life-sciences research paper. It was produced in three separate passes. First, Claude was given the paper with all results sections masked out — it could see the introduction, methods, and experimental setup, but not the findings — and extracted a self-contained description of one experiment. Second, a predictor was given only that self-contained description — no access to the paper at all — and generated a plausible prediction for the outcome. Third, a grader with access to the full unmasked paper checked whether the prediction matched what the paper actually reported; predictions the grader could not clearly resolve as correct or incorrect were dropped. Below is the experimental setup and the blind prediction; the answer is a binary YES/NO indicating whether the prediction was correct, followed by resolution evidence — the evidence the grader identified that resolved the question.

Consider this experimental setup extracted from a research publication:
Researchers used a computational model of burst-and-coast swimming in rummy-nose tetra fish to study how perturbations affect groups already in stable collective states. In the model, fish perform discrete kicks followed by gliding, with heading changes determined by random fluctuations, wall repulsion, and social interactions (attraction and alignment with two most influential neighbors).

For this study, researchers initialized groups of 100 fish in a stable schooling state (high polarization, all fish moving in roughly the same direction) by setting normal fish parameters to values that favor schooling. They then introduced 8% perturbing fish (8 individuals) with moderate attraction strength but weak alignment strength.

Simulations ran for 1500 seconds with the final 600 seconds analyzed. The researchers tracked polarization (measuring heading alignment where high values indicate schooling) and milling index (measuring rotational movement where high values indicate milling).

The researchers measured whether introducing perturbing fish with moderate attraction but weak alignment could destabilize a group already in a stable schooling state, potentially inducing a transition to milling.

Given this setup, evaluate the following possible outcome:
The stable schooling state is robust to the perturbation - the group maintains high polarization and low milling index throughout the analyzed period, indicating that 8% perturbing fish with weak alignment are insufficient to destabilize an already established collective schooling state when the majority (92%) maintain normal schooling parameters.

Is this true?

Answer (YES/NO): NO